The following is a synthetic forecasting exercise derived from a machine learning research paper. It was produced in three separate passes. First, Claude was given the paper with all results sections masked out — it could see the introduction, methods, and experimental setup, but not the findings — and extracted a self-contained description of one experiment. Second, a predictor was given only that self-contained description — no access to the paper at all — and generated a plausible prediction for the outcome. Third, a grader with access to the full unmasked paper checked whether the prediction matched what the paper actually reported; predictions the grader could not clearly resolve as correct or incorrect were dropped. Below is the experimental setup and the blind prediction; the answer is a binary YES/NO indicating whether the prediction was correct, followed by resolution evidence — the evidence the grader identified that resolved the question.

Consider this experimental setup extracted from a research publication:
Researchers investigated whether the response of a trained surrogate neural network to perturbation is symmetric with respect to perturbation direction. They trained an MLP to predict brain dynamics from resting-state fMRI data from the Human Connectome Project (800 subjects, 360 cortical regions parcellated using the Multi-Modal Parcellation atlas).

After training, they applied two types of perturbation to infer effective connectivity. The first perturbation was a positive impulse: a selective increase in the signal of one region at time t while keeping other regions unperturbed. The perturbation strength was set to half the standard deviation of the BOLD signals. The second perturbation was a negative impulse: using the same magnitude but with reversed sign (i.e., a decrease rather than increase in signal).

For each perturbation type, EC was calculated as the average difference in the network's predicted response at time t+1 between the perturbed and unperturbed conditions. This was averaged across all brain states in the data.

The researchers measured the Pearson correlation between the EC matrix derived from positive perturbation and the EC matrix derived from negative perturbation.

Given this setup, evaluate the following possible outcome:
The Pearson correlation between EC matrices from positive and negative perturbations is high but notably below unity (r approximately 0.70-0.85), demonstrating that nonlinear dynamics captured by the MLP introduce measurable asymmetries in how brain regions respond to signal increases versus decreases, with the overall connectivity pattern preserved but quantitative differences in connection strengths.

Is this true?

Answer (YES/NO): NO